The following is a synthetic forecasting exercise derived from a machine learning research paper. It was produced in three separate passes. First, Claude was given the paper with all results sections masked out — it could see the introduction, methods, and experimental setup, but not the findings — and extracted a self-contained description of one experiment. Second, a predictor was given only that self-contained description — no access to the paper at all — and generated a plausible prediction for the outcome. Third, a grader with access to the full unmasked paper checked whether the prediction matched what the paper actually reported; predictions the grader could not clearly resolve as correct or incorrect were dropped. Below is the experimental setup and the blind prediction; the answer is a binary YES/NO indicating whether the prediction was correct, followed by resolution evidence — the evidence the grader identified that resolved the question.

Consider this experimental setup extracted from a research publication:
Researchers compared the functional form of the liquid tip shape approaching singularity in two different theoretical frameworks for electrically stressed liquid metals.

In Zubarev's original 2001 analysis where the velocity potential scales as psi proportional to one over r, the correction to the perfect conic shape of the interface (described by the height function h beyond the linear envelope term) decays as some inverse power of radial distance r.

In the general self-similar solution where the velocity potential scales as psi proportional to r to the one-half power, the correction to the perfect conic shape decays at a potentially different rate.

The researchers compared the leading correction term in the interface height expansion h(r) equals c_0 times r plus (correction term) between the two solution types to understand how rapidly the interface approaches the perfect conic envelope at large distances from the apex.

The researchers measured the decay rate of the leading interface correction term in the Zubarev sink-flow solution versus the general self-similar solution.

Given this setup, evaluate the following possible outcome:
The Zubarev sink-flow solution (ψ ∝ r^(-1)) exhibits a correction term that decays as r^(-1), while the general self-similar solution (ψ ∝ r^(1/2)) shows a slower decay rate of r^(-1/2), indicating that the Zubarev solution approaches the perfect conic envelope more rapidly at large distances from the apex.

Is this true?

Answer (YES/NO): NO